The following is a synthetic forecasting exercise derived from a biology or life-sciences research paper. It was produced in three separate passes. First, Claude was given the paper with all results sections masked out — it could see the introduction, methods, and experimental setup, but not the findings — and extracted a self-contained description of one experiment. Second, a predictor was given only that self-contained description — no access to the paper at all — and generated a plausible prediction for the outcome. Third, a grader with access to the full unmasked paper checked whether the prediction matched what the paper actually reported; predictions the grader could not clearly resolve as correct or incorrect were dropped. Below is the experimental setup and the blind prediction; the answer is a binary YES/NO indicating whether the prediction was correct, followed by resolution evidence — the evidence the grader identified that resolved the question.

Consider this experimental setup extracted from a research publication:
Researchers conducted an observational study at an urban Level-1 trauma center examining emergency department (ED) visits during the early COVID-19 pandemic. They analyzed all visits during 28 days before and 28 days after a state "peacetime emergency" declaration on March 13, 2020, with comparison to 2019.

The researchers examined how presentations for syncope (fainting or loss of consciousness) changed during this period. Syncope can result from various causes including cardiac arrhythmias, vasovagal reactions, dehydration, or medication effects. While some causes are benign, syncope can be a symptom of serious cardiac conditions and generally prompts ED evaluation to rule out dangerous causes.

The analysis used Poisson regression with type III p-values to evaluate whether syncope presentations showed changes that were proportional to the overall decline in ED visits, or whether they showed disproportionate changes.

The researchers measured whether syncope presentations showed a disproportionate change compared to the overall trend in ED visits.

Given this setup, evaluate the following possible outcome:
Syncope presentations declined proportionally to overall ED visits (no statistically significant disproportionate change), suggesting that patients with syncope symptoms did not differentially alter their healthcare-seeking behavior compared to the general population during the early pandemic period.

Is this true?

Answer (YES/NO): NO